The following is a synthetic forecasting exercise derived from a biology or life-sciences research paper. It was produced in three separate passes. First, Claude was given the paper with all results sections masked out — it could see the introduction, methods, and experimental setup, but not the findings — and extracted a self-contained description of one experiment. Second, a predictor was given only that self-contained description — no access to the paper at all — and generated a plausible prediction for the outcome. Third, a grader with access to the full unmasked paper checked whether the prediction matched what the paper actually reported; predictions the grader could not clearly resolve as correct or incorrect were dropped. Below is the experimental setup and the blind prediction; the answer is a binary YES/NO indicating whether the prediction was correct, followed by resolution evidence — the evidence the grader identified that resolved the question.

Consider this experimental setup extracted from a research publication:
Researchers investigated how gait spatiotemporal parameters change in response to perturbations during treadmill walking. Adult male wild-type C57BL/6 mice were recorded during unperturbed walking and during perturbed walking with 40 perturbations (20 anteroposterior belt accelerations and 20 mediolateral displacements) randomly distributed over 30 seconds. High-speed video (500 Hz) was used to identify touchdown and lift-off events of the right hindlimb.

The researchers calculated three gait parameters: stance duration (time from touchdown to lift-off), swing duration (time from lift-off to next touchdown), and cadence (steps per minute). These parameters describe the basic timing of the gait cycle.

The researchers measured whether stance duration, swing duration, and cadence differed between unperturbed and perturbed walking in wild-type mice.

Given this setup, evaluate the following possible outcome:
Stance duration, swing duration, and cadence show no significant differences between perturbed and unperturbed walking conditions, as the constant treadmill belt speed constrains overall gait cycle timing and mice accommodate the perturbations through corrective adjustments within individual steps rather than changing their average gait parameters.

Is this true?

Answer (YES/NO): NO